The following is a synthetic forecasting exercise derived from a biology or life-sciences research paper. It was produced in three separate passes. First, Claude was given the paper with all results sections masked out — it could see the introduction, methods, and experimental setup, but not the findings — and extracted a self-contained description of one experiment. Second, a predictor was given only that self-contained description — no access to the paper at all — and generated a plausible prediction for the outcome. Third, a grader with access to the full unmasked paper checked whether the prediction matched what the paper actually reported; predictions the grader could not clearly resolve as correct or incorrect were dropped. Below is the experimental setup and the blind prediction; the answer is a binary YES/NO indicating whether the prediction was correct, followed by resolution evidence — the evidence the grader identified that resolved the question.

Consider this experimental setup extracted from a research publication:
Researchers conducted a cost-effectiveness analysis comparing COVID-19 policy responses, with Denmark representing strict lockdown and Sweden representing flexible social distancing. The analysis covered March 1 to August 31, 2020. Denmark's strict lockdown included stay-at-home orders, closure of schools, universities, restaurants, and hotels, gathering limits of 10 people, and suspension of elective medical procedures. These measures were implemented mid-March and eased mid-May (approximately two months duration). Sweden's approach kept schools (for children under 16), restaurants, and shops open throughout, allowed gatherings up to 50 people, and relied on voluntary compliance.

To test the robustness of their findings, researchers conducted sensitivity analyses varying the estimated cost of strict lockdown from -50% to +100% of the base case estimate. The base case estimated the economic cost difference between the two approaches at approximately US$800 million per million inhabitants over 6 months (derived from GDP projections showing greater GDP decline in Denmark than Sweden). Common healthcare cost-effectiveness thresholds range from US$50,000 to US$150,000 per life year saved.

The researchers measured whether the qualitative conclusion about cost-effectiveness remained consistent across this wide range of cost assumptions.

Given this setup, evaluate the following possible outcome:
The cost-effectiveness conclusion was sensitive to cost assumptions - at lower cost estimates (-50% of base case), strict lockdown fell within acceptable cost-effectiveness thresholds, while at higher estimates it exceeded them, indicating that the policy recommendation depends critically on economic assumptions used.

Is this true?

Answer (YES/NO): YES